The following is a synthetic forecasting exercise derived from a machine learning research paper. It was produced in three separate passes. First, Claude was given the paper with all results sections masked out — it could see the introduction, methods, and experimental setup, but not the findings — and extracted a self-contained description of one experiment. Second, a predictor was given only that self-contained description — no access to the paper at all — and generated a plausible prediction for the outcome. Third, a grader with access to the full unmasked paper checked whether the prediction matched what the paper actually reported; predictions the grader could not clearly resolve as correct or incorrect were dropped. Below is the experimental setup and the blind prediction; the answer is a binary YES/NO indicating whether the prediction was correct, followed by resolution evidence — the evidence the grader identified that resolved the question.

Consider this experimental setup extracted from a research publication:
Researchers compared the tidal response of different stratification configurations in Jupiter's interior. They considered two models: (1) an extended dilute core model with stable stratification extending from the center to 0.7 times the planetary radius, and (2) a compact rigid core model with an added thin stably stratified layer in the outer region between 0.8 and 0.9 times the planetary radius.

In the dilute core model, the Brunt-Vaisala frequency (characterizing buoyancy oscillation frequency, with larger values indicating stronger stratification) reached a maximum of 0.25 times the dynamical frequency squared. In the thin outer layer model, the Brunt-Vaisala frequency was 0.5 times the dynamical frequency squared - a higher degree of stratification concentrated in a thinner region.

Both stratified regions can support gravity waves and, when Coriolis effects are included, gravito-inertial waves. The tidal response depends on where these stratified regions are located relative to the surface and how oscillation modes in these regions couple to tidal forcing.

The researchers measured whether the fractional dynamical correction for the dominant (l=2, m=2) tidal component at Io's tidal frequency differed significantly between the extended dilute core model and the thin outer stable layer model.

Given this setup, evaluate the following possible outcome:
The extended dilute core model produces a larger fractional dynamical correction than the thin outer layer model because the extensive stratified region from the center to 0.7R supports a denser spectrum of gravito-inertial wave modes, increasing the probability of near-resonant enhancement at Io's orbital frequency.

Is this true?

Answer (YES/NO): NO